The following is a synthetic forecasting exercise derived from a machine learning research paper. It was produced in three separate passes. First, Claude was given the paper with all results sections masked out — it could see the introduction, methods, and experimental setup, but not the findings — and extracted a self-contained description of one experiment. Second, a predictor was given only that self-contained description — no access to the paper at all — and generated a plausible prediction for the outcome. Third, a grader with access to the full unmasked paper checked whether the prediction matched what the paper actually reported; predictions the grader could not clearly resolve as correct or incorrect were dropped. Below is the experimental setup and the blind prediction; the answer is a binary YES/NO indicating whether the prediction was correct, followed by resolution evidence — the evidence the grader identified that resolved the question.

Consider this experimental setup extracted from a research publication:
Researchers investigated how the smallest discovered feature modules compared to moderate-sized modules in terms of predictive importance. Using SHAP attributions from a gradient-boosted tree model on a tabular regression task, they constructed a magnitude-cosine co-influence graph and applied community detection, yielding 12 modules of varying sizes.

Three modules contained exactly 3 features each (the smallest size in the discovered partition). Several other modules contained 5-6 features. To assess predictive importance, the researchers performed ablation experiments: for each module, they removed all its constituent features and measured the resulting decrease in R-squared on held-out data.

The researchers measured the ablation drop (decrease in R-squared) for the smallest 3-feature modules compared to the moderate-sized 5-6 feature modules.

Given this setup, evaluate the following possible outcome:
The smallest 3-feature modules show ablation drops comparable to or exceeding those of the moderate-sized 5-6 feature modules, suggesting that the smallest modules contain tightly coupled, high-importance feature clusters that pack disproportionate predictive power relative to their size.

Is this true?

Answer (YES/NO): NO